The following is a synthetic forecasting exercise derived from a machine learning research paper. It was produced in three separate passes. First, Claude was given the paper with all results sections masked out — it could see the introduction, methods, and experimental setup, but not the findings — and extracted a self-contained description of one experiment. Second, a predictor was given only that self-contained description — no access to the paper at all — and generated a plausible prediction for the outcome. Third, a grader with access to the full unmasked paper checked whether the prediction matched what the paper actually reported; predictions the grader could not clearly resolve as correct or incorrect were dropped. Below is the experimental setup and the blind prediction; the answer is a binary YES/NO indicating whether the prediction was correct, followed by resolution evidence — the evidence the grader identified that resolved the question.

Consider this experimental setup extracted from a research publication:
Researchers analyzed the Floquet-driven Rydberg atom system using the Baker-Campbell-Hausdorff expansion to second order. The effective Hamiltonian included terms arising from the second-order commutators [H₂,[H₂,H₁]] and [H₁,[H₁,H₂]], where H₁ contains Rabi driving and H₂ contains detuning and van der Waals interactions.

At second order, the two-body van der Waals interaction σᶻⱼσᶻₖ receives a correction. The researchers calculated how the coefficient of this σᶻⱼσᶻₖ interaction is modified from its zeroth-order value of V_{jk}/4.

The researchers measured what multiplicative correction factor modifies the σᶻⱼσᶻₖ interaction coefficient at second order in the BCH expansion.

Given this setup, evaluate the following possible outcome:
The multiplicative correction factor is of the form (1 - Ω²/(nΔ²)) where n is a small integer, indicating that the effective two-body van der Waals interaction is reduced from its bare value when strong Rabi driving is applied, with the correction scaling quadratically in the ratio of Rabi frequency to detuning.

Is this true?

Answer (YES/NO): NO